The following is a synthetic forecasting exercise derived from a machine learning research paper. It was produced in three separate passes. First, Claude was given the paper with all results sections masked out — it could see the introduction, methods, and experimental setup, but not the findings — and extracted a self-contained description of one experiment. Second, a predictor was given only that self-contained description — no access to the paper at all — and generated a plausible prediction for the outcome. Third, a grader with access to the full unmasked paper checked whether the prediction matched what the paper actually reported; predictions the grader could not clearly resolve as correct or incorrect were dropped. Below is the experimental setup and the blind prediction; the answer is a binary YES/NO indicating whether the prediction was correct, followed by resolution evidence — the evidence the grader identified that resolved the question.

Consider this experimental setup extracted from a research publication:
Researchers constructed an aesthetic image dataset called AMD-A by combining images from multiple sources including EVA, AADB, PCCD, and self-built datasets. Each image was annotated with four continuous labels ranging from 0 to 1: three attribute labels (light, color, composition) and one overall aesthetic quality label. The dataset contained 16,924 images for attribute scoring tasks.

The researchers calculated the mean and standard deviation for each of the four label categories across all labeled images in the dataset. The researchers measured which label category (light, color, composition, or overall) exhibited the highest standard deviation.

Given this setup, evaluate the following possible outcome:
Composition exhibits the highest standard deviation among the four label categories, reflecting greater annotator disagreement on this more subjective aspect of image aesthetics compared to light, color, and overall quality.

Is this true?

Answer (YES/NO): NO